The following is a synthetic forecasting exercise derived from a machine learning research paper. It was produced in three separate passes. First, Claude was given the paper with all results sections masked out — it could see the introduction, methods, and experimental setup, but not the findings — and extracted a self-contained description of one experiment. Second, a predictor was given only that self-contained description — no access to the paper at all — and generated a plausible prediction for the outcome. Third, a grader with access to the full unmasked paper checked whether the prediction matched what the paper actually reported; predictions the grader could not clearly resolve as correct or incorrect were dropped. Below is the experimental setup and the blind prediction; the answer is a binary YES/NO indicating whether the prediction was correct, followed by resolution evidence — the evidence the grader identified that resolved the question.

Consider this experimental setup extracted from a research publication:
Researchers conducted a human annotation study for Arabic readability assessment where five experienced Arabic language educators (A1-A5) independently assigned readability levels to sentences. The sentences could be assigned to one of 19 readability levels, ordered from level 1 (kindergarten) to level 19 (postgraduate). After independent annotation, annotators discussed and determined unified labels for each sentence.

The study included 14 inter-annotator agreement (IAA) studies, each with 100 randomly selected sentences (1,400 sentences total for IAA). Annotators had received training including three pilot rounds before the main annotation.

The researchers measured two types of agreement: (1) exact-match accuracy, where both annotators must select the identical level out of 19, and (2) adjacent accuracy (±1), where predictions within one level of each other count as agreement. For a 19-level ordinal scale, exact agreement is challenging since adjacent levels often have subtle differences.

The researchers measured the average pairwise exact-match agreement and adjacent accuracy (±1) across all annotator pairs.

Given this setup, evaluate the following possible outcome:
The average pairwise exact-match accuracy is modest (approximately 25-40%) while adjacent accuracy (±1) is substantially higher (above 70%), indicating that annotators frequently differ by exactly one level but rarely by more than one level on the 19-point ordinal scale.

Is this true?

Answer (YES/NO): NO